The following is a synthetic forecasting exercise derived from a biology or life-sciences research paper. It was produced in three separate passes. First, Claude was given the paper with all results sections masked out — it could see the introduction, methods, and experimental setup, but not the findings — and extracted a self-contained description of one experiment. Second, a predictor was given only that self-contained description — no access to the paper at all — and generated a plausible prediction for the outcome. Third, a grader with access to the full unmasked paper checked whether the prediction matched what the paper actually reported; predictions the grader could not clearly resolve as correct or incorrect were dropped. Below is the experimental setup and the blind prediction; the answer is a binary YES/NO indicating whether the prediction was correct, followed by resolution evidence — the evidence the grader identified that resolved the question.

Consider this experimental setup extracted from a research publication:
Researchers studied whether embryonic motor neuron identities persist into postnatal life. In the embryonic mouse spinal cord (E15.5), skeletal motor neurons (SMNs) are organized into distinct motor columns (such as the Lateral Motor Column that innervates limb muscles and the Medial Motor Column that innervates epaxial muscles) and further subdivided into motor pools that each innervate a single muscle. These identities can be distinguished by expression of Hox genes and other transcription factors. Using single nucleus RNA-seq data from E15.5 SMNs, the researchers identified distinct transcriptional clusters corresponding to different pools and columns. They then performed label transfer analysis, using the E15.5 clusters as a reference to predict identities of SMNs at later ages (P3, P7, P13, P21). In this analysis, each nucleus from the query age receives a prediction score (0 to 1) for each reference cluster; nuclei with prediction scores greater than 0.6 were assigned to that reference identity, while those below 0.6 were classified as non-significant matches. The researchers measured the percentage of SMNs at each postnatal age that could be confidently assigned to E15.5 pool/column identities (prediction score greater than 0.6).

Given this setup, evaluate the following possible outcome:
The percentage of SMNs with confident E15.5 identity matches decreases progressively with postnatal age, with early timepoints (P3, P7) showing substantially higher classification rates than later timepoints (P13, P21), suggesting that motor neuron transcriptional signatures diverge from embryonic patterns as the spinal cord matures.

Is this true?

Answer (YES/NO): YES